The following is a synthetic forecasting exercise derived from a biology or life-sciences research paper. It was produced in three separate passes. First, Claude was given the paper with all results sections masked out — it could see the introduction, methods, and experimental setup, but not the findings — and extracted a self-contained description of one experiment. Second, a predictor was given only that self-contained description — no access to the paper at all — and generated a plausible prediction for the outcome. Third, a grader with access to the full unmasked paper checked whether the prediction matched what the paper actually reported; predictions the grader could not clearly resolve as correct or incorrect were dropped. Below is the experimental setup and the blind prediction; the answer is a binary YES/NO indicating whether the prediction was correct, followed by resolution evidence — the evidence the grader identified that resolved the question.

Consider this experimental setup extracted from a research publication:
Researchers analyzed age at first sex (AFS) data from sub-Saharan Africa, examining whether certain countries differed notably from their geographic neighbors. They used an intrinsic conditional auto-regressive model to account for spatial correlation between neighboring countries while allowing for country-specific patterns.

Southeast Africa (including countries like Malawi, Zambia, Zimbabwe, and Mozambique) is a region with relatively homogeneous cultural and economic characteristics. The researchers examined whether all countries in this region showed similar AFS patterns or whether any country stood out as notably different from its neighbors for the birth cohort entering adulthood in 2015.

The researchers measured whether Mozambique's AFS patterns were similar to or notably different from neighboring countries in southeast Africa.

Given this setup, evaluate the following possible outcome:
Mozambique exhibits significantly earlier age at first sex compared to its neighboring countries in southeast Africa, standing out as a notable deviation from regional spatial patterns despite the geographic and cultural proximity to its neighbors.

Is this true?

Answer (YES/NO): YES